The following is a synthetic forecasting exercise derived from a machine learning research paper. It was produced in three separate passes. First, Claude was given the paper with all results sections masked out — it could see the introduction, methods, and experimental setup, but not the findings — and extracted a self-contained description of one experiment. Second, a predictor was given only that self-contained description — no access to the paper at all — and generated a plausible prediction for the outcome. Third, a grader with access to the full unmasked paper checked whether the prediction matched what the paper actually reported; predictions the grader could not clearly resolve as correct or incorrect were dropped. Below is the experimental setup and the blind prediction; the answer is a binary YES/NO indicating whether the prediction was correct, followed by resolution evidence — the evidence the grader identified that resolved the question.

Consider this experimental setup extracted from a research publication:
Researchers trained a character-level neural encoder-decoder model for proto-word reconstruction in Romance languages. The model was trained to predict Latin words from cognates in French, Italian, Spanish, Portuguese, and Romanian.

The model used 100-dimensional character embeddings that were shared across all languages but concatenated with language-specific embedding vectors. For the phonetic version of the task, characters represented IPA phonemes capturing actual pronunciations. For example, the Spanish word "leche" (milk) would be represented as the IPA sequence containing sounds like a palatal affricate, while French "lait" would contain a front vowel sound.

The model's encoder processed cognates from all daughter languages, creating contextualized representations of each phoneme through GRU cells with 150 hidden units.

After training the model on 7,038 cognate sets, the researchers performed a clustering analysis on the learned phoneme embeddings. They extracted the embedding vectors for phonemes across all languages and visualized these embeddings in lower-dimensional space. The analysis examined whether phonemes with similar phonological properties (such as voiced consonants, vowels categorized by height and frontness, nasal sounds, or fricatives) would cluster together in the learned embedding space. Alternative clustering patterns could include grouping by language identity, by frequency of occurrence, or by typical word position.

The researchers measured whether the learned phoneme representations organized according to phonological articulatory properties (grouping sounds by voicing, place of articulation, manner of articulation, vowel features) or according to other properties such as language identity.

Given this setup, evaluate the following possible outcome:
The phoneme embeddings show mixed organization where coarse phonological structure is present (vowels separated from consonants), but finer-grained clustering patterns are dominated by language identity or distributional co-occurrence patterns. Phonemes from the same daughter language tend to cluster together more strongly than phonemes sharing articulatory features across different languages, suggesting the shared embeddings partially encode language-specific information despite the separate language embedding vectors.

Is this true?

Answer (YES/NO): NO